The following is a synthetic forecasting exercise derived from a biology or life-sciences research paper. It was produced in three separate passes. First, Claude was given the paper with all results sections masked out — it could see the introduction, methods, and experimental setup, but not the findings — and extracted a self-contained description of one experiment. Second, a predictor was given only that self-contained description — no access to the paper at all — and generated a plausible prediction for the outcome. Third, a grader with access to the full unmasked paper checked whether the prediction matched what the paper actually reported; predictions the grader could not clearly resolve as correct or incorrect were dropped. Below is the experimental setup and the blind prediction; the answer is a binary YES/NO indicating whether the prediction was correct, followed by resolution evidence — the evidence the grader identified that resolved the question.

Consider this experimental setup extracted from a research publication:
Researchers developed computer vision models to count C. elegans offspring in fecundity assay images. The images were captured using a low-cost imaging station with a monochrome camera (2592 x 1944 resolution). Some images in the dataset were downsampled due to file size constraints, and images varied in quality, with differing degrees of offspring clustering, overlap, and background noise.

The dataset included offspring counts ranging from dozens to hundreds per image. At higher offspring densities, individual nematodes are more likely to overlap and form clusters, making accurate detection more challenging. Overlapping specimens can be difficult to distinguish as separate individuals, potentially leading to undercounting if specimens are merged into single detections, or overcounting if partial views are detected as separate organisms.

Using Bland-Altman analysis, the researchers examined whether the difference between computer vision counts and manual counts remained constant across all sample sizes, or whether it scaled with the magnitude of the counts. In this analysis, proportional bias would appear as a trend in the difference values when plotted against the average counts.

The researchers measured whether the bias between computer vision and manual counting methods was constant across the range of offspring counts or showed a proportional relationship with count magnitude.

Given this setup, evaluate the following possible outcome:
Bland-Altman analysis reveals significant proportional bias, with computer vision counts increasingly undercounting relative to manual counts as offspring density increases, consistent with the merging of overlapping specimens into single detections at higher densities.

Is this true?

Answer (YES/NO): NO